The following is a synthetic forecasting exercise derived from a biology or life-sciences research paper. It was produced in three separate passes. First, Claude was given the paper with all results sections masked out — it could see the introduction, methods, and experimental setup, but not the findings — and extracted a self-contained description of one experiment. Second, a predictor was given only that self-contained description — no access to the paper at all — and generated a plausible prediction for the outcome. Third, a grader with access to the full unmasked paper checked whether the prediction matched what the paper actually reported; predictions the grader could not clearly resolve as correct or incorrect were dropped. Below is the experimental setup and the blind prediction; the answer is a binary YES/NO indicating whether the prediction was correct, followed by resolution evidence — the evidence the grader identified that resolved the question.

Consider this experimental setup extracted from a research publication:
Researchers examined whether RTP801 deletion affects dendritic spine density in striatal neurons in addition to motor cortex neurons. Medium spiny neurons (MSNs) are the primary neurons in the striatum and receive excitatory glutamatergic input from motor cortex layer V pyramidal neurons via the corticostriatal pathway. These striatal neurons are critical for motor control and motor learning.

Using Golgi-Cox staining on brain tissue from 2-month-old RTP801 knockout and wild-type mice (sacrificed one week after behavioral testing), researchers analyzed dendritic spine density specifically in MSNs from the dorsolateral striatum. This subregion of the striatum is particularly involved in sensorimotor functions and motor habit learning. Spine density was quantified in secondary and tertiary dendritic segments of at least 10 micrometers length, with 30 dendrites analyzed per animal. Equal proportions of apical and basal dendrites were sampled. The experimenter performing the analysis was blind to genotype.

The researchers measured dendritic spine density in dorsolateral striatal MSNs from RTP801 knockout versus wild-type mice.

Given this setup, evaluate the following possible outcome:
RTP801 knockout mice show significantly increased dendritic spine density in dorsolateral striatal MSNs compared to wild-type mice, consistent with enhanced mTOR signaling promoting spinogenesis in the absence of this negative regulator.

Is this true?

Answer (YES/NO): NO